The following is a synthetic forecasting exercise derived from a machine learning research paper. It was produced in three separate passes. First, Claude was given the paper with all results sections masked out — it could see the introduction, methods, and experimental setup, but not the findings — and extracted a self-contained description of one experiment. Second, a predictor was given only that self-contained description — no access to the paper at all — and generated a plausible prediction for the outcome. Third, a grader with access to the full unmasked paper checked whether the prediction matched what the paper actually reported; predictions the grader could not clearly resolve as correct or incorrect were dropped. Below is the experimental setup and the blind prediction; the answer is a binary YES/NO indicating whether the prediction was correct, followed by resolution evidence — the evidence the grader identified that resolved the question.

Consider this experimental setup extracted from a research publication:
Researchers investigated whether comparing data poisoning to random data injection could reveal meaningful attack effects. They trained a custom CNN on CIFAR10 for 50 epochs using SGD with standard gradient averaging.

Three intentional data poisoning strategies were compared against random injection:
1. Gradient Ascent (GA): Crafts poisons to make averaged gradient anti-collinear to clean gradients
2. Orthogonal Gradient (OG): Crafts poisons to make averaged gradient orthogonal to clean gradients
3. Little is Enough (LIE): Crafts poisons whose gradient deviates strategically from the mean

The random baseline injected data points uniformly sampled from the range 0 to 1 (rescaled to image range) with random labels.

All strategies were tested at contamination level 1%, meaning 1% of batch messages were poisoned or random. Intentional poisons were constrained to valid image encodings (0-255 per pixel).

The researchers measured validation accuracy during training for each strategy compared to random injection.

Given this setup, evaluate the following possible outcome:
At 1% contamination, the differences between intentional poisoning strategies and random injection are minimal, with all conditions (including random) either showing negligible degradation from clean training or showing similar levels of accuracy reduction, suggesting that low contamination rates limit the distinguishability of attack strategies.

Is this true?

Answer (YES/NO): NO